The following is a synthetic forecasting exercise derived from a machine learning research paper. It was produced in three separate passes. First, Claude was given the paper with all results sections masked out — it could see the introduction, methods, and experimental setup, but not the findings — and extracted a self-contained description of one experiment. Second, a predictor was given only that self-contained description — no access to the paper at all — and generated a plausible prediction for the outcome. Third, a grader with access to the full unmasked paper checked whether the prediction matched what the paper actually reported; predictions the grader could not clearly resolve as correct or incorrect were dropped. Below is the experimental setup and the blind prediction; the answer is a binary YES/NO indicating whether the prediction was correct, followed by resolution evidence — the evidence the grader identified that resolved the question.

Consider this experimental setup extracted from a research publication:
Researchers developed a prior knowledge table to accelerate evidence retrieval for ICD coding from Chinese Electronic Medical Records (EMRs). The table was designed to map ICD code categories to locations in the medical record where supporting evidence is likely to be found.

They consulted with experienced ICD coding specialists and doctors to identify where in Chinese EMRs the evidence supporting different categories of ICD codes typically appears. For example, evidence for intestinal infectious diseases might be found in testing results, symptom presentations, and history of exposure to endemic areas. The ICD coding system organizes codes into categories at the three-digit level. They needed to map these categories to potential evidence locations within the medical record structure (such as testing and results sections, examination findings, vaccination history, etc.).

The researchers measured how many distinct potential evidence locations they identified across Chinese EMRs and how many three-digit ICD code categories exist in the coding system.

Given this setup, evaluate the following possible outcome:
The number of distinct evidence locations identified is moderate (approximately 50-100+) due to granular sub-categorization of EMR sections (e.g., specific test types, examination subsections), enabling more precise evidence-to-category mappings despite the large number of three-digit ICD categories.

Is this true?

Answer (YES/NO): YES